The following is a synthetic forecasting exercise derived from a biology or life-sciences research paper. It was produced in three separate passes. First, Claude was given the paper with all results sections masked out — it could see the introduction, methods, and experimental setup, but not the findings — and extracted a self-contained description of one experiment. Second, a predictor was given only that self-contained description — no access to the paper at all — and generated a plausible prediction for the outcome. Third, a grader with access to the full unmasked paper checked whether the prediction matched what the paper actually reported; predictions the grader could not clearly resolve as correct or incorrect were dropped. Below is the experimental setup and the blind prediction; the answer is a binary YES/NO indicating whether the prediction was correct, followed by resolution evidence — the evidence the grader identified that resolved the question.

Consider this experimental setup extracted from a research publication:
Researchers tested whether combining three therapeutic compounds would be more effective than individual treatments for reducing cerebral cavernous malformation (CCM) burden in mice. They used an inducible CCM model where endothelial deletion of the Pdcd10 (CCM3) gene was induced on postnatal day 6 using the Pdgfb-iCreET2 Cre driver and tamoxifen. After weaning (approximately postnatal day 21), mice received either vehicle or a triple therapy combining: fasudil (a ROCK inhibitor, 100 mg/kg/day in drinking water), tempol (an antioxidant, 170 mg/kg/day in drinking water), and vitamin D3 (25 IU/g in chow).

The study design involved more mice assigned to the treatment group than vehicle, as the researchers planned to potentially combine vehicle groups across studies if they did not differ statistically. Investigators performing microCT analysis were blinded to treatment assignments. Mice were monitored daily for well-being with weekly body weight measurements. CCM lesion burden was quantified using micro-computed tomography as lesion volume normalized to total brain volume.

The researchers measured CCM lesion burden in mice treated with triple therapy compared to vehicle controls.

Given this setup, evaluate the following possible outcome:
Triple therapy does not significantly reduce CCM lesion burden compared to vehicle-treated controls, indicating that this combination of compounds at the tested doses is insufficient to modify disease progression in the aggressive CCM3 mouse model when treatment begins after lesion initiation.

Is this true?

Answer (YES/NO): YES